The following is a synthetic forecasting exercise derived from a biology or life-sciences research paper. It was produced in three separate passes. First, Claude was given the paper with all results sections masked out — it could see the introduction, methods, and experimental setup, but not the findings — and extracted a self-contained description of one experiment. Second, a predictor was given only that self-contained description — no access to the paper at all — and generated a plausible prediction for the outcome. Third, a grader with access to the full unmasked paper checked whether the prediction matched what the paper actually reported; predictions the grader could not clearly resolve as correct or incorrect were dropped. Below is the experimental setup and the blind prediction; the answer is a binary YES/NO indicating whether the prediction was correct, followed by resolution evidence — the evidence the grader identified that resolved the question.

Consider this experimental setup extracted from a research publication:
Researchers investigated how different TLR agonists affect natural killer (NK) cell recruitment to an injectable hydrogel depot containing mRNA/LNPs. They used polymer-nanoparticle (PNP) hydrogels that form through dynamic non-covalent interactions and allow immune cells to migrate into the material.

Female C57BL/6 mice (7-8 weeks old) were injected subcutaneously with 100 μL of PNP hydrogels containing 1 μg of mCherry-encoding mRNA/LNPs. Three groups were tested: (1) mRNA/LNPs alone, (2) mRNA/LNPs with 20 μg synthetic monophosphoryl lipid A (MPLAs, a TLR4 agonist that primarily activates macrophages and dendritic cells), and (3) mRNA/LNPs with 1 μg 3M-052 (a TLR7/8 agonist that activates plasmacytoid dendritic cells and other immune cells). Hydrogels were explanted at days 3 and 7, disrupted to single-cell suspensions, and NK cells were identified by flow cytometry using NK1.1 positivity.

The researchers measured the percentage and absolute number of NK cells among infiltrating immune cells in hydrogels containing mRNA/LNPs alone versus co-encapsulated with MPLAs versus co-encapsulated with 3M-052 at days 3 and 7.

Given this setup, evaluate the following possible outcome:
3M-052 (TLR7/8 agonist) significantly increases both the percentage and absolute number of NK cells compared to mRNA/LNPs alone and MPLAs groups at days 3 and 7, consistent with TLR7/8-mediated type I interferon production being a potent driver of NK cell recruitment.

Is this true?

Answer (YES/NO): NO